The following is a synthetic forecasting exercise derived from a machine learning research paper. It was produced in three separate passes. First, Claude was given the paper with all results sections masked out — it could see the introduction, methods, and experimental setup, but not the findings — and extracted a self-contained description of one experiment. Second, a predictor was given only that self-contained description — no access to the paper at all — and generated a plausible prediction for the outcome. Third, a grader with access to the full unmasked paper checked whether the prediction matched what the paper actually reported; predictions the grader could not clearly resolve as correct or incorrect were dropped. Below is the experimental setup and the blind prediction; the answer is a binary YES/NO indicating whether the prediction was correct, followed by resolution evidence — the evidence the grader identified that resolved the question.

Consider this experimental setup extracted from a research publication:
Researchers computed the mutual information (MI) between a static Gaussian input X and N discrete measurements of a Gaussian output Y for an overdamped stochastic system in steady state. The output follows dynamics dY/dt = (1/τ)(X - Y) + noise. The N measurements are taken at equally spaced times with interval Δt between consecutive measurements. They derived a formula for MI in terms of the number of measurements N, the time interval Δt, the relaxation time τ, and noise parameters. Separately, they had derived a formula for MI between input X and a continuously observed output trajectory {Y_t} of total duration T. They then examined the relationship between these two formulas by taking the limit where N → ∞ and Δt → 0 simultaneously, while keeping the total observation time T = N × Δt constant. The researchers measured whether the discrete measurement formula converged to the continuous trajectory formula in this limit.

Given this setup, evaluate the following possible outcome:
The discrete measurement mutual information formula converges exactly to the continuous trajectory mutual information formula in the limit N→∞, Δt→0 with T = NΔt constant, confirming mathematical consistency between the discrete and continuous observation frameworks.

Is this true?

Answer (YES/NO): YES